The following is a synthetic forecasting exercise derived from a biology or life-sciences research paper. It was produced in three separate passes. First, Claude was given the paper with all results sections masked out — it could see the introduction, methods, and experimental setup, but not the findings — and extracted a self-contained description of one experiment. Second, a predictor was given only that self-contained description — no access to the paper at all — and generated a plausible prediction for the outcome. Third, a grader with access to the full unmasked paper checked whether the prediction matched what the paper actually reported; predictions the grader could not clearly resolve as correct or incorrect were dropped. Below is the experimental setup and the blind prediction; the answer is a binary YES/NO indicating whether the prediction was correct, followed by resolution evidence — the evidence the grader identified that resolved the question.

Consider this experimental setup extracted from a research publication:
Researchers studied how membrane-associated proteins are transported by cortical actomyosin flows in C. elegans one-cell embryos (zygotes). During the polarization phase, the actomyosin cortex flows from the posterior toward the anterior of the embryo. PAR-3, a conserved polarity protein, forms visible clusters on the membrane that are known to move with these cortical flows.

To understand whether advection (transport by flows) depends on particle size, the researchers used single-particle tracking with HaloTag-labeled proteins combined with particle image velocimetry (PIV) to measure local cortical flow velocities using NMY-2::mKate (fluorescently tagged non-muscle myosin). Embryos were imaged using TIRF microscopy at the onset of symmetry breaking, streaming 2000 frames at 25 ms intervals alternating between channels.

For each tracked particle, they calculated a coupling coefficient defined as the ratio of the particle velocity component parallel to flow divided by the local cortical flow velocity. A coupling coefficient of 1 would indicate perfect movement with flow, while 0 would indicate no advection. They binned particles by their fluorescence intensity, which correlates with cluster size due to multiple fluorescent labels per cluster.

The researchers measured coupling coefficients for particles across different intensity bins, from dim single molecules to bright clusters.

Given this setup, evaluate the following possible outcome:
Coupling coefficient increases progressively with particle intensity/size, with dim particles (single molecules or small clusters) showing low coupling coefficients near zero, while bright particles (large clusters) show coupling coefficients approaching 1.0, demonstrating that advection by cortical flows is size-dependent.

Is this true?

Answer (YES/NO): NO